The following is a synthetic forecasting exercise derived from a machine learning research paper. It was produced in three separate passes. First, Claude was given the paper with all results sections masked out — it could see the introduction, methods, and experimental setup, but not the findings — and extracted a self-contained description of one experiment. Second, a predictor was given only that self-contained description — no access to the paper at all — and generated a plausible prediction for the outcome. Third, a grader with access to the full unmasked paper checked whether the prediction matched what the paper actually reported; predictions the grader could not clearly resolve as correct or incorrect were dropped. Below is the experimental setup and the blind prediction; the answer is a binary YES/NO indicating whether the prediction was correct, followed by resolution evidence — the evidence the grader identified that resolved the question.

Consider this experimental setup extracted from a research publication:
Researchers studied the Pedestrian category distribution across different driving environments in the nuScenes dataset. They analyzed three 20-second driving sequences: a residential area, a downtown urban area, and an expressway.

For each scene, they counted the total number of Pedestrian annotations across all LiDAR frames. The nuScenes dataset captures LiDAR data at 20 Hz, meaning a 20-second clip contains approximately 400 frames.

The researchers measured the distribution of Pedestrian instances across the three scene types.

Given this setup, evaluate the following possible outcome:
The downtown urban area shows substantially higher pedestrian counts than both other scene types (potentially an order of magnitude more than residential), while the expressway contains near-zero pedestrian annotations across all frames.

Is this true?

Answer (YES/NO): NO